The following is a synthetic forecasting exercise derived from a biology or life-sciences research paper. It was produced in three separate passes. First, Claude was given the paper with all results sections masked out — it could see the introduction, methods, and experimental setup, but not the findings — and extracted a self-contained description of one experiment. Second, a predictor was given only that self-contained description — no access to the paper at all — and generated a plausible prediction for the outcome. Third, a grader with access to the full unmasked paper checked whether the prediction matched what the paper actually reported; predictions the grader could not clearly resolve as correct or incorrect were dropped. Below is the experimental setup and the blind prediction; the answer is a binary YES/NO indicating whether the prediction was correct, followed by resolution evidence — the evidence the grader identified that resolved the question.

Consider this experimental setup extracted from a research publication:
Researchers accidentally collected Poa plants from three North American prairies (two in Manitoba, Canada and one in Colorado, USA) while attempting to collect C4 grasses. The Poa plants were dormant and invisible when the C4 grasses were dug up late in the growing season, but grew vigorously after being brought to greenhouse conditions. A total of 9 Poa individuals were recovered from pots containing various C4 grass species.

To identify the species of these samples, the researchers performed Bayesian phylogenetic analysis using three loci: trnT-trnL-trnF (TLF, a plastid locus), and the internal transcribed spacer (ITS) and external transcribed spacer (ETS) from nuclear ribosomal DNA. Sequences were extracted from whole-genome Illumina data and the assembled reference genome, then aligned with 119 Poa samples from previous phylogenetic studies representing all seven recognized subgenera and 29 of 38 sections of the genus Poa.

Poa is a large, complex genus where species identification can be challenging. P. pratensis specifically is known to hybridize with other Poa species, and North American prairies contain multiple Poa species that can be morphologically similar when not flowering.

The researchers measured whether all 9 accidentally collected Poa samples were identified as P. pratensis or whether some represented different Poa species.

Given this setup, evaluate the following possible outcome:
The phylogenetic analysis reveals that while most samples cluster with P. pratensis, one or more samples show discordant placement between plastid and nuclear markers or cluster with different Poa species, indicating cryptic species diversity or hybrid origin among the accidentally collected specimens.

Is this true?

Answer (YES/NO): YES